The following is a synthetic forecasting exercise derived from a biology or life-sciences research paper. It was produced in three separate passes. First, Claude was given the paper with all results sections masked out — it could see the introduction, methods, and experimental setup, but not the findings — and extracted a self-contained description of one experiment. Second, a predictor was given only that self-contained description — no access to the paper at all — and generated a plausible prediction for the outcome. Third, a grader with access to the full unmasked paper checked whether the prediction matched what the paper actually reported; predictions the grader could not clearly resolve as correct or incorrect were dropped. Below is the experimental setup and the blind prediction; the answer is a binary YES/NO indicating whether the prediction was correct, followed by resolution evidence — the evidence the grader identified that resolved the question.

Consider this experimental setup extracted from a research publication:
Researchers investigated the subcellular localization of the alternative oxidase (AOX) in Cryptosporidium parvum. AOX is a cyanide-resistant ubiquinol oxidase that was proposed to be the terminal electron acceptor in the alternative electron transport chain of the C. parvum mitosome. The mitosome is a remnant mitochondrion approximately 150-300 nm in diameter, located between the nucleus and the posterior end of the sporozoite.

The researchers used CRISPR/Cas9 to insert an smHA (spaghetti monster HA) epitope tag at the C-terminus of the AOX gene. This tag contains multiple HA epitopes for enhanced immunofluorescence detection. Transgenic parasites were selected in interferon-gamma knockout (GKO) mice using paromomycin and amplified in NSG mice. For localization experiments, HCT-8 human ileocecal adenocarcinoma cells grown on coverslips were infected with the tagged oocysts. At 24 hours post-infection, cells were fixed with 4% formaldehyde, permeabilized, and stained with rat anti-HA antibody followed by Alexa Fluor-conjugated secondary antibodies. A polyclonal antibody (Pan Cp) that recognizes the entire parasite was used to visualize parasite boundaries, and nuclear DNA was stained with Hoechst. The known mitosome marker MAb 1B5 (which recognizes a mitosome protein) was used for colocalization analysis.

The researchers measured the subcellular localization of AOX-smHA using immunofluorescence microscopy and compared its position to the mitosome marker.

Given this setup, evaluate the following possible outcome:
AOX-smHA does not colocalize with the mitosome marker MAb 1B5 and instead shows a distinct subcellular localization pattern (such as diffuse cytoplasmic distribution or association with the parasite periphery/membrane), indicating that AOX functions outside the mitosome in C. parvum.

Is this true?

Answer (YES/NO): NO